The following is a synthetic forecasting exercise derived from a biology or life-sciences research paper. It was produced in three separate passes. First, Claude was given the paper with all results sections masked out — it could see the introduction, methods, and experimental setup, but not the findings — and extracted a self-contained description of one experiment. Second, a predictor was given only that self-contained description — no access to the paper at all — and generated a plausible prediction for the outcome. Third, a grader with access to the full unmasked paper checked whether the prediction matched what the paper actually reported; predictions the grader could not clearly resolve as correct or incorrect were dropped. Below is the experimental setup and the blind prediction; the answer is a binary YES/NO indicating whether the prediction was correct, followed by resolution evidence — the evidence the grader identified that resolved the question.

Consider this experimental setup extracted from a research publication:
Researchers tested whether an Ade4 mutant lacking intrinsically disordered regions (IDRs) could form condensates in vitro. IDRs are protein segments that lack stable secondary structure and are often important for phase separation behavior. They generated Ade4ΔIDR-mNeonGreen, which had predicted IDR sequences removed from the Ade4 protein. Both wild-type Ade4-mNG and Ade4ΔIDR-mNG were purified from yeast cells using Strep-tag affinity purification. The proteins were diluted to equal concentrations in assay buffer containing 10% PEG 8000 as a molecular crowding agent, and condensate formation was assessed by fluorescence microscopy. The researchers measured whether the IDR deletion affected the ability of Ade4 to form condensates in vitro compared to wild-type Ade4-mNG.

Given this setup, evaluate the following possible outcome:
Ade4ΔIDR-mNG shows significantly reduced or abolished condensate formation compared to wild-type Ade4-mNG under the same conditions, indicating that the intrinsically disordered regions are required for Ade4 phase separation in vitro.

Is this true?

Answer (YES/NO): NO